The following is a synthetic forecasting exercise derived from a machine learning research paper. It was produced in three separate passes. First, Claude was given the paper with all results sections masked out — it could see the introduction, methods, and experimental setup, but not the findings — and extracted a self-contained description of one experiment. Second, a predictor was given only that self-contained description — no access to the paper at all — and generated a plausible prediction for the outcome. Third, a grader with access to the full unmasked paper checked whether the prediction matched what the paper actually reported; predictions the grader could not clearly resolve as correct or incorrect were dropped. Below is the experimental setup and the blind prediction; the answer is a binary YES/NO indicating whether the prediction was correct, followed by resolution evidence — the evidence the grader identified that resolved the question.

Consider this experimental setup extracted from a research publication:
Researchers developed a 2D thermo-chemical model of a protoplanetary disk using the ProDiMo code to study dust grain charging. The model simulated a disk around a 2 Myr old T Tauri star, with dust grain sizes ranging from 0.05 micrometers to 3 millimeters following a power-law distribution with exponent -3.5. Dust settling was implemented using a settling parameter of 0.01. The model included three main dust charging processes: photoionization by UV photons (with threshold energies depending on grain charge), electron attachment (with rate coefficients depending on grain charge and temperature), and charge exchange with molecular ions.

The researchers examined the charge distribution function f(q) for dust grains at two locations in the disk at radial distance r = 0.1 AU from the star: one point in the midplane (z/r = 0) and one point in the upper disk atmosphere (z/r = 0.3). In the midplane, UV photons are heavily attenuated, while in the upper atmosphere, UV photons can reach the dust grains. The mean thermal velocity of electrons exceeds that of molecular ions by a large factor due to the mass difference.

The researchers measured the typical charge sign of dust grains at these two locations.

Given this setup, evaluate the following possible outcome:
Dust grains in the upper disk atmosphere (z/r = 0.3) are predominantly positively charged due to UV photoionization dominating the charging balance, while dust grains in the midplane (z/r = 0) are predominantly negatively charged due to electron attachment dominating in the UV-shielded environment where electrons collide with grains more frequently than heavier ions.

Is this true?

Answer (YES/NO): YES